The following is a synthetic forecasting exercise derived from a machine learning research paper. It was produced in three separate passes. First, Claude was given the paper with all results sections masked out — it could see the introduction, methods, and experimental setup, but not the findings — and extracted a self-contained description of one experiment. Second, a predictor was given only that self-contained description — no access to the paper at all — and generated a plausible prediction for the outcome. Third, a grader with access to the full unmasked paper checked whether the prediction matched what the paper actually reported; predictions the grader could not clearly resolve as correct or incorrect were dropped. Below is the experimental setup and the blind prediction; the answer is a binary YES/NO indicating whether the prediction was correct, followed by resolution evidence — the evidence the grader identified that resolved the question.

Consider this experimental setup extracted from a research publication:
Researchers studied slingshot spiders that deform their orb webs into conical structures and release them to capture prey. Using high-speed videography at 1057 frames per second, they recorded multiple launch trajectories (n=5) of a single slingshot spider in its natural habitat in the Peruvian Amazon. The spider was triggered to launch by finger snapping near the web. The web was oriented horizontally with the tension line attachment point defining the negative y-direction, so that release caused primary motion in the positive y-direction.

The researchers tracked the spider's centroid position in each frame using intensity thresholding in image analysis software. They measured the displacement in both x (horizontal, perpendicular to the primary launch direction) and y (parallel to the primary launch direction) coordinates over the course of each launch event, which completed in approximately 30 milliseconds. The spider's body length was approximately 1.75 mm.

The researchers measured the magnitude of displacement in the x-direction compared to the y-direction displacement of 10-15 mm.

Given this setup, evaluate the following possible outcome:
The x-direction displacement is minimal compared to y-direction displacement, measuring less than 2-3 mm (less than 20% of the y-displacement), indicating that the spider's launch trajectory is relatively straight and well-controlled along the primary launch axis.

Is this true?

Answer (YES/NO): YES